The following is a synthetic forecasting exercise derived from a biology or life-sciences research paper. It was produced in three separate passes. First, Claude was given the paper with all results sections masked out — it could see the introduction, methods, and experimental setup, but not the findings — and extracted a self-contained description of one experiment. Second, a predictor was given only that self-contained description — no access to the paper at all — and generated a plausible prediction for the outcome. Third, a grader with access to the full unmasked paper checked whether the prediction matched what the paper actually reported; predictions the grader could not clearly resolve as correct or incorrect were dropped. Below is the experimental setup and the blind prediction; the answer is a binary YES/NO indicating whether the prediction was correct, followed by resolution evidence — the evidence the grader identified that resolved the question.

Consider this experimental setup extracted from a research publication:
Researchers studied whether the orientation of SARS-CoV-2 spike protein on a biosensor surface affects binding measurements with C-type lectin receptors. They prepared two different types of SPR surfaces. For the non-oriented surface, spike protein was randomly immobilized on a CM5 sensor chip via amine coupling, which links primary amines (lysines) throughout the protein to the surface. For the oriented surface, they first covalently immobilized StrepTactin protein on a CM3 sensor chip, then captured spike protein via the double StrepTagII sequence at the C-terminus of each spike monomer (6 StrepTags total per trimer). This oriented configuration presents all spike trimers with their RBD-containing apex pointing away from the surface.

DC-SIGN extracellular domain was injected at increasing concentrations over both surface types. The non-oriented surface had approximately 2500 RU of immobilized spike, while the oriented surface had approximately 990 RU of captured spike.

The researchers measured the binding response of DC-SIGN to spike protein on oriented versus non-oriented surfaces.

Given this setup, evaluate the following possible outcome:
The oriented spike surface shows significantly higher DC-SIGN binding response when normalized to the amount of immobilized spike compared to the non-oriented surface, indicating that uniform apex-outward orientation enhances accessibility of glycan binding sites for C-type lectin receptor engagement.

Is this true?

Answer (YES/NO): NO